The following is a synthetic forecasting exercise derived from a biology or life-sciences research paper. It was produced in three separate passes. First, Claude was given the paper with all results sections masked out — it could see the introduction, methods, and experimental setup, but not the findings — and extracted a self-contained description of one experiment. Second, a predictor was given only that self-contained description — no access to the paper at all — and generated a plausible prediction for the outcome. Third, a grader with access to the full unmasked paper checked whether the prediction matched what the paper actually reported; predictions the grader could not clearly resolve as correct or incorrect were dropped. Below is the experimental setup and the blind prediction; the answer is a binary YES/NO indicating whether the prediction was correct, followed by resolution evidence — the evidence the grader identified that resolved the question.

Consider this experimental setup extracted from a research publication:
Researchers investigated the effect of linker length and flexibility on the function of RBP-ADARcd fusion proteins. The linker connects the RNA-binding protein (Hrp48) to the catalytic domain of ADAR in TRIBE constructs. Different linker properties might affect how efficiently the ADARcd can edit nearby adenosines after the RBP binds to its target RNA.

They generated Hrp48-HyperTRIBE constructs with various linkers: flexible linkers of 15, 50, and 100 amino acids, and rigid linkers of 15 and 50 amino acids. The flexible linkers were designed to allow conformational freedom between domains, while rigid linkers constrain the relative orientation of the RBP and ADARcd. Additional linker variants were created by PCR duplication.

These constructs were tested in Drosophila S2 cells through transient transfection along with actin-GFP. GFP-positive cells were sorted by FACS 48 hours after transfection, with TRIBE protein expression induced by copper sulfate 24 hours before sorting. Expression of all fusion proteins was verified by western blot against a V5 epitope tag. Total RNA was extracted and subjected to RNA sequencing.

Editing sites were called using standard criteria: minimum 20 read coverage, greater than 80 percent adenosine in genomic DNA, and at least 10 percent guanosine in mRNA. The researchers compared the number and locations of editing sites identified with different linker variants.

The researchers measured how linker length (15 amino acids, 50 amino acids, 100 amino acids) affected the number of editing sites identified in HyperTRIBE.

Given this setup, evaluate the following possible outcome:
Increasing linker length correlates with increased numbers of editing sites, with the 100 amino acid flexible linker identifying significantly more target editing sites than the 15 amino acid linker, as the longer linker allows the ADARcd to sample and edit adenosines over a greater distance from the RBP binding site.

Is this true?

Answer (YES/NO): NO